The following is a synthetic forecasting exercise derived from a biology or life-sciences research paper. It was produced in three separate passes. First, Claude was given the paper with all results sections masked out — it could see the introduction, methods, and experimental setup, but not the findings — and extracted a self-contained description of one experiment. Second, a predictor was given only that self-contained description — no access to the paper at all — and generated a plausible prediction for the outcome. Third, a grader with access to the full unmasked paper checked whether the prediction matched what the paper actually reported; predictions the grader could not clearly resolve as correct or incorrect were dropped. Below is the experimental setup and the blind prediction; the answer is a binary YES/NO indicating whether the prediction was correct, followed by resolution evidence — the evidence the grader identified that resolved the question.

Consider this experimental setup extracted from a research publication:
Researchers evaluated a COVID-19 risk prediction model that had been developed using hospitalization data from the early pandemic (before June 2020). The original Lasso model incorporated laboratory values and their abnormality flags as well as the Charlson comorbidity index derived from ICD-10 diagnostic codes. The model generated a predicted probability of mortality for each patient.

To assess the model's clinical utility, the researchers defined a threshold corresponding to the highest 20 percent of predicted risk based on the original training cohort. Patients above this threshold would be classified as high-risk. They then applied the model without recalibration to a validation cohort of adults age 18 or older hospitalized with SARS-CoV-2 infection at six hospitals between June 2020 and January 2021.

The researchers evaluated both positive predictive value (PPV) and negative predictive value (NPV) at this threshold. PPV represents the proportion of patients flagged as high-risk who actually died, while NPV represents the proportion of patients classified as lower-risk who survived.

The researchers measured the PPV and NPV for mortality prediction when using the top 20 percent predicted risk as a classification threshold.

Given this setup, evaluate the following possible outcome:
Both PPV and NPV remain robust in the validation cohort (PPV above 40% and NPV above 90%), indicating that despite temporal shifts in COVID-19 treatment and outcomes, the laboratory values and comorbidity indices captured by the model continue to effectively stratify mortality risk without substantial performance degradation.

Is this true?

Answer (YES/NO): YES